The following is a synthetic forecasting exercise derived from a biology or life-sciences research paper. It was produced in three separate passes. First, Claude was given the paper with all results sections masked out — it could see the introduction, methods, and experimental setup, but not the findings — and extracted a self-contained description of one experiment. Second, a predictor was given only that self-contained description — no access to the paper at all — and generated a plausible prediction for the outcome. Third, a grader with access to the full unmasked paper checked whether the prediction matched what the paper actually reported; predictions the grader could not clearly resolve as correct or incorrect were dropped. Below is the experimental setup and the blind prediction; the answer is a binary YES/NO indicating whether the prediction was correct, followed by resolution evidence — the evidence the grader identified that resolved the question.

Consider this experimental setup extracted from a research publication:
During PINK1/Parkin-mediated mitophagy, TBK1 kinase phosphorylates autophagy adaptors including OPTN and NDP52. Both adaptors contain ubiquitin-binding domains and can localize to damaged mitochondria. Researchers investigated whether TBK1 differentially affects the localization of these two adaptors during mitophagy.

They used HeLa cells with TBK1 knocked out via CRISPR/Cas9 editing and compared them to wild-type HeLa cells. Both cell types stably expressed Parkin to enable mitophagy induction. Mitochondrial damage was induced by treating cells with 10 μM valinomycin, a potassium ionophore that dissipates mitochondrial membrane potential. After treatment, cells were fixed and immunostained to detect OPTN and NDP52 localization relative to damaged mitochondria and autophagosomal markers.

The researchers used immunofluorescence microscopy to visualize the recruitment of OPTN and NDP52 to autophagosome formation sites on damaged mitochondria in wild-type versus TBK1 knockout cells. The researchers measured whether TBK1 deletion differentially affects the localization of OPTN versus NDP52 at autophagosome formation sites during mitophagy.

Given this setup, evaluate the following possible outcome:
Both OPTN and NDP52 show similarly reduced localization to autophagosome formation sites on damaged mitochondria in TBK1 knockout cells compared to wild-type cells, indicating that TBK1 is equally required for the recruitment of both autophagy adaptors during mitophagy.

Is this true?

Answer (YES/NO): NO